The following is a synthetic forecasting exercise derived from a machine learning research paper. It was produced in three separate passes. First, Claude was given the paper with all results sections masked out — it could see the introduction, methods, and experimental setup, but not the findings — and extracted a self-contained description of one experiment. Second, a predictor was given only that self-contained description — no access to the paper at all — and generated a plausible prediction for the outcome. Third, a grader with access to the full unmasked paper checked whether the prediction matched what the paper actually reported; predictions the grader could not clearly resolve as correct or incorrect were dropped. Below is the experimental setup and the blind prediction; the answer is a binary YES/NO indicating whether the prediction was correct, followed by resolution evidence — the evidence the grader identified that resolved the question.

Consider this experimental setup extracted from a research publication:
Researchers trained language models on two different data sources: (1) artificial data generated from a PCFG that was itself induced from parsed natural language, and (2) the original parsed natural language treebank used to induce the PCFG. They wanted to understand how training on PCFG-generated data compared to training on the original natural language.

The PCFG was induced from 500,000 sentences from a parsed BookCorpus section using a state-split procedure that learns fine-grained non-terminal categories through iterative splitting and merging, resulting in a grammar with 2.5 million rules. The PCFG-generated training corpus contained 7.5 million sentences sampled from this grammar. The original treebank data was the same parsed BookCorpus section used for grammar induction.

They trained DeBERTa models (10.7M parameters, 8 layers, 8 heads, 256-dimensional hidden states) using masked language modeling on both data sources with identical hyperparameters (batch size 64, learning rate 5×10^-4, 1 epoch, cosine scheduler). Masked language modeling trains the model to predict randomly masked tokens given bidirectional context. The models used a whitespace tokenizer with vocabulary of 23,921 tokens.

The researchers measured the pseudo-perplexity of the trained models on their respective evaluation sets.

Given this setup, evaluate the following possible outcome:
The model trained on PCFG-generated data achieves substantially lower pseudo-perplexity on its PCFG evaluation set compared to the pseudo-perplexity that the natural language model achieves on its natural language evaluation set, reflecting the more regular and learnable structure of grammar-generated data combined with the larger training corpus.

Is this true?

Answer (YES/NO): NO